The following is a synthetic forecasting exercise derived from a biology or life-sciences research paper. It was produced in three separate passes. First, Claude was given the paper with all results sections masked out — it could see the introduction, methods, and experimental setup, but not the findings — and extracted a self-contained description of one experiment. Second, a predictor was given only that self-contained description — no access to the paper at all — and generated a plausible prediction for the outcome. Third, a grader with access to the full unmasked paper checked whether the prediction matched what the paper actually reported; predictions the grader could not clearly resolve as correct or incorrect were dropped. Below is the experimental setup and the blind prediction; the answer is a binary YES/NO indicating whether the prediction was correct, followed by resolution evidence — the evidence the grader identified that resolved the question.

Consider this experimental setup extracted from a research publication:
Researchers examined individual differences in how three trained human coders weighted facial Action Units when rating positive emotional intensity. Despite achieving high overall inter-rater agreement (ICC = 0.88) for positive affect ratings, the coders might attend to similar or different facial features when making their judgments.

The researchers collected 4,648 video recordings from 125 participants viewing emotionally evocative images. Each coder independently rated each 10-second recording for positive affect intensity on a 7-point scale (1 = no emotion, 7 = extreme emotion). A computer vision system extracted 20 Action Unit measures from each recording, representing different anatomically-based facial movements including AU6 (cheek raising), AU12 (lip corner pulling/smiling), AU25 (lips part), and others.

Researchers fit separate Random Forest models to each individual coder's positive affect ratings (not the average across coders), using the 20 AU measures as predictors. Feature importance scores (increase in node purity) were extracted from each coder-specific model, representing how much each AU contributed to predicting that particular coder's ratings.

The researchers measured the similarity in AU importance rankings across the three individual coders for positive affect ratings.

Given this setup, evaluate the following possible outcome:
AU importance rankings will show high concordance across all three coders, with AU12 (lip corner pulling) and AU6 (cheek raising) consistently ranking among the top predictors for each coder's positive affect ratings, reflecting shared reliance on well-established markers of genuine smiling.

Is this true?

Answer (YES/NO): YES